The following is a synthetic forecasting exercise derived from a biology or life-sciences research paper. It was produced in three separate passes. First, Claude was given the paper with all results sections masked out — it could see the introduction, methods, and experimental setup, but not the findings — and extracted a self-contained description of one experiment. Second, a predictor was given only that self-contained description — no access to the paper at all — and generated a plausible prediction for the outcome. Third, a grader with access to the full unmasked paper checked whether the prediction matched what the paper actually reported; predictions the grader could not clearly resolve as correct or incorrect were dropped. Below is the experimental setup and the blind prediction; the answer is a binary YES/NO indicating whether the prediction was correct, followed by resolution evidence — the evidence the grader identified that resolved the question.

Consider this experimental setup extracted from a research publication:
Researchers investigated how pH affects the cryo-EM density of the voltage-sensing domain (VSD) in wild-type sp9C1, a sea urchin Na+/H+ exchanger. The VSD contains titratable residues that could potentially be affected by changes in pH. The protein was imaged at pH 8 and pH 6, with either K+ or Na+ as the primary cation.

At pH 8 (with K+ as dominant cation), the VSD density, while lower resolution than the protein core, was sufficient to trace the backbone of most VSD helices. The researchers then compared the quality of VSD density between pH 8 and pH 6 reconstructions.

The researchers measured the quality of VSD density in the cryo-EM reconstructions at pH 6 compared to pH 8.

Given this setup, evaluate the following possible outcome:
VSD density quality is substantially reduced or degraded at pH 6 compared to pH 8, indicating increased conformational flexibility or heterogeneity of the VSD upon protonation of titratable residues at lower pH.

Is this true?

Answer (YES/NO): YES